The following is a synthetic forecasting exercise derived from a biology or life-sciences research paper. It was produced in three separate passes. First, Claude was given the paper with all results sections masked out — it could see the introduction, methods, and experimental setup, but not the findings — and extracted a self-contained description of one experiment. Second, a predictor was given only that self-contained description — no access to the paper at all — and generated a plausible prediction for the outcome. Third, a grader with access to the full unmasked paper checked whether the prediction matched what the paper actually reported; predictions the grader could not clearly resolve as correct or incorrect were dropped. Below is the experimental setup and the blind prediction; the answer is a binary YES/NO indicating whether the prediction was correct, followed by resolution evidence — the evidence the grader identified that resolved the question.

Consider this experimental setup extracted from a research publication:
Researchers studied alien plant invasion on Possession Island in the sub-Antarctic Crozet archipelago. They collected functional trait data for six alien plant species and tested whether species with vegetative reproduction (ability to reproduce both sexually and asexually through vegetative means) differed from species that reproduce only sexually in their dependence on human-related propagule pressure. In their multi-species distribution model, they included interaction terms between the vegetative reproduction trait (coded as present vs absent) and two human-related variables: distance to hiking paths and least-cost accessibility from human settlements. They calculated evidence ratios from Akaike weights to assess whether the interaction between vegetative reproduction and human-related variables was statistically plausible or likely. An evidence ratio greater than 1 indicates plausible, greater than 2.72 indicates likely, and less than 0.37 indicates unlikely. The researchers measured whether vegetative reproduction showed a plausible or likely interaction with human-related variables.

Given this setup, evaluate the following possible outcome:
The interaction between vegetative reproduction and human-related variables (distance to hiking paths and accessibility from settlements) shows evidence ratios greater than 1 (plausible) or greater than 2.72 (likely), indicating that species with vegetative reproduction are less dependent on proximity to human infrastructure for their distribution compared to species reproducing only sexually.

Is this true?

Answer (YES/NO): NO